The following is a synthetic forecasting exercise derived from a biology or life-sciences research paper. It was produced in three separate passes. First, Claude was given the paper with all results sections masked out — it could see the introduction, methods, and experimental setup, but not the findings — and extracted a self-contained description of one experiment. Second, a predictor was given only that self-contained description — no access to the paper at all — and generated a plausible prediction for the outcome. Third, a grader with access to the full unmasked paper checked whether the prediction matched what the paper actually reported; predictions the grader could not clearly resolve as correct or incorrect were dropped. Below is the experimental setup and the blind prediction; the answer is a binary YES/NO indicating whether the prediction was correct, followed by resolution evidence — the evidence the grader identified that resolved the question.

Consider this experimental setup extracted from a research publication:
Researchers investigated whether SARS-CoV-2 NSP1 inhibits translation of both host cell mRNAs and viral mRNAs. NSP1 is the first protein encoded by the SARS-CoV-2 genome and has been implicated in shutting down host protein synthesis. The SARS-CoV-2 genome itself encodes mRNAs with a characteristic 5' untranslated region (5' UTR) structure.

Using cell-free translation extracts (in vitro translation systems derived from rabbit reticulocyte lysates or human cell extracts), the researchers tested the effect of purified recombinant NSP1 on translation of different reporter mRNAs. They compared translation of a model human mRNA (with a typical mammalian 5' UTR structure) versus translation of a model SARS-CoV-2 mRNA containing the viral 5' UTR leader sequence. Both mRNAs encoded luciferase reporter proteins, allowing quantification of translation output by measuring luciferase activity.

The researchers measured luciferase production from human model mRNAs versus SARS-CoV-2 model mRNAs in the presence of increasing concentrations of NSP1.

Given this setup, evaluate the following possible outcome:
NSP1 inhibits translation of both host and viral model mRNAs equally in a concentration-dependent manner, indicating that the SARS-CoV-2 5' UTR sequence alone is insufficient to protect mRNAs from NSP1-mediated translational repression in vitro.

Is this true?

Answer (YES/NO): YES